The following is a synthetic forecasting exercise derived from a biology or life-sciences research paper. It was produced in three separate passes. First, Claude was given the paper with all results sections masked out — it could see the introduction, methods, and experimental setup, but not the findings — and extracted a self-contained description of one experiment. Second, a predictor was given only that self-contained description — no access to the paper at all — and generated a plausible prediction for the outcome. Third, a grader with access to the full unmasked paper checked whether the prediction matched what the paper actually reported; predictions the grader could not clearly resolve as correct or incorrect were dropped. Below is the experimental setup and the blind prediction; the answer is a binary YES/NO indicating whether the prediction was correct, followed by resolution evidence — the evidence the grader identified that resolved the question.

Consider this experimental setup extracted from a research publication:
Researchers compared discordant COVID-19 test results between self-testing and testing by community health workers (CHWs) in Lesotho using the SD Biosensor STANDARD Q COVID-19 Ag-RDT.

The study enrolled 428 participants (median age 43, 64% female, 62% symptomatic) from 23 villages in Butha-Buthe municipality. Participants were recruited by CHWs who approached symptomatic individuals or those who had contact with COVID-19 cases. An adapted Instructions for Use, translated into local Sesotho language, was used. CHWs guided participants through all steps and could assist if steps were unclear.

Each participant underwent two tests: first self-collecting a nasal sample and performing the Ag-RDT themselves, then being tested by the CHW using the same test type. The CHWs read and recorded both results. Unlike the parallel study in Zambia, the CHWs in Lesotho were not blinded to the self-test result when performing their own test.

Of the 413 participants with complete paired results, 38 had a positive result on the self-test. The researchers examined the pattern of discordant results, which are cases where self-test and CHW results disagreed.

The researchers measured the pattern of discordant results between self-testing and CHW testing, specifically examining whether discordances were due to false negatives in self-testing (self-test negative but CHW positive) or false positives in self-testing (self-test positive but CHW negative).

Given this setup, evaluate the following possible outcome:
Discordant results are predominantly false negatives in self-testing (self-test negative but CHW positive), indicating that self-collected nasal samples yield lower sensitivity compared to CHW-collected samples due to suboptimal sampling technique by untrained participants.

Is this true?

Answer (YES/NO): YES